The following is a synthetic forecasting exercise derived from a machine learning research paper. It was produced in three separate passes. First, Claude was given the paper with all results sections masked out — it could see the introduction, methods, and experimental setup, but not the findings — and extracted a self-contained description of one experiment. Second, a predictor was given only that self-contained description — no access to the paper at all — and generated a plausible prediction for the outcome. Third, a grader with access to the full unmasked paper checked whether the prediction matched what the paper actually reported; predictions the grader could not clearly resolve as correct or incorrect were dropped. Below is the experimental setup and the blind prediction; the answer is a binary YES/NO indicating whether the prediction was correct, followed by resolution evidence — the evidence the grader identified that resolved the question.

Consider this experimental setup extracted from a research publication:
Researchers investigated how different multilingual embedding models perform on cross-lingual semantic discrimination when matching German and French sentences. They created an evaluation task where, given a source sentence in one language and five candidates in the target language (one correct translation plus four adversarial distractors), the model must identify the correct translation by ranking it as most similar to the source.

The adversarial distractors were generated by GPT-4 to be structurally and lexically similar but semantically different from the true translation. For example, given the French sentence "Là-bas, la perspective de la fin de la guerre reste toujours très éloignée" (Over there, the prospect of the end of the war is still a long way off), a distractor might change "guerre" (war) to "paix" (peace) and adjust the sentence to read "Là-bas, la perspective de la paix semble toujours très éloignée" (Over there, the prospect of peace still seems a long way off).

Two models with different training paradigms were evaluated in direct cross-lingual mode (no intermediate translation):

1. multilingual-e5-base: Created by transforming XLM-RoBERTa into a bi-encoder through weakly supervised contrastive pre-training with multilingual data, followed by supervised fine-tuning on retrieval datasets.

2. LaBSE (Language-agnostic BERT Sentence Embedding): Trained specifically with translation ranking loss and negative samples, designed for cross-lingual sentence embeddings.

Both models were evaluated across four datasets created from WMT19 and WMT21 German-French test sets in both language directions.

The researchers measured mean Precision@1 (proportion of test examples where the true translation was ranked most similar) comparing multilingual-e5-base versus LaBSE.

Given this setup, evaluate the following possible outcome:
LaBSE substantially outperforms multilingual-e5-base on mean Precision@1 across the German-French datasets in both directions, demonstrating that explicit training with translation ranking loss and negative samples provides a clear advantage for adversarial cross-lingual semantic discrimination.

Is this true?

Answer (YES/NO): YES